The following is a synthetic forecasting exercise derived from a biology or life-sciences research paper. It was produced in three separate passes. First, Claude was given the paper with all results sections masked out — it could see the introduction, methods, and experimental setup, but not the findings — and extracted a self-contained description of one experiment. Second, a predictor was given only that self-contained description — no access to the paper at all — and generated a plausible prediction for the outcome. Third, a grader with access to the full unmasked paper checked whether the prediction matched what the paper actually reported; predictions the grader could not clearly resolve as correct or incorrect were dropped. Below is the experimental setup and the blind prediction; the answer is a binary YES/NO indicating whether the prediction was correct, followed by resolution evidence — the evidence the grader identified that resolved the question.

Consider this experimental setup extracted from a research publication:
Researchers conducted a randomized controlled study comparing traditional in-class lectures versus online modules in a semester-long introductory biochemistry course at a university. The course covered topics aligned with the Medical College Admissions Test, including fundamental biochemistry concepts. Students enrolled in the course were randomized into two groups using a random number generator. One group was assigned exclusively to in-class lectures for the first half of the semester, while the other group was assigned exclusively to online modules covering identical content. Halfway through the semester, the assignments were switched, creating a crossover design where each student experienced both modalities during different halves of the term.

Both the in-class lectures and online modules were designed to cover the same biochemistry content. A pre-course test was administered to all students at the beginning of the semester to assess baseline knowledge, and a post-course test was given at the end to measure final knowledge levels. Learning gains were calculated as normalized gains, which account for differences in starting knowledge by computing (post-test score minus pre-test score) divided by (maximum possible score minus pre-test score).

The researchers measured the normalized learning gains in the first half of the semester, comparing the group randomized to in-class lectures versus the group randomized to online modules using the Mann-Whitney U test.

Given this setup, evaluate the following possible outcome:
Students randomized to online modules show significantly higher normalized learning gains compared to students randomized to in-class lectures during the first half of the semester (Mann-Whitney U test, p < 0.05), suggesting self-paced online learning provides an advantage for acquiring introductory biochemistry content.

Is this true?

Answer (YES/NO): NO